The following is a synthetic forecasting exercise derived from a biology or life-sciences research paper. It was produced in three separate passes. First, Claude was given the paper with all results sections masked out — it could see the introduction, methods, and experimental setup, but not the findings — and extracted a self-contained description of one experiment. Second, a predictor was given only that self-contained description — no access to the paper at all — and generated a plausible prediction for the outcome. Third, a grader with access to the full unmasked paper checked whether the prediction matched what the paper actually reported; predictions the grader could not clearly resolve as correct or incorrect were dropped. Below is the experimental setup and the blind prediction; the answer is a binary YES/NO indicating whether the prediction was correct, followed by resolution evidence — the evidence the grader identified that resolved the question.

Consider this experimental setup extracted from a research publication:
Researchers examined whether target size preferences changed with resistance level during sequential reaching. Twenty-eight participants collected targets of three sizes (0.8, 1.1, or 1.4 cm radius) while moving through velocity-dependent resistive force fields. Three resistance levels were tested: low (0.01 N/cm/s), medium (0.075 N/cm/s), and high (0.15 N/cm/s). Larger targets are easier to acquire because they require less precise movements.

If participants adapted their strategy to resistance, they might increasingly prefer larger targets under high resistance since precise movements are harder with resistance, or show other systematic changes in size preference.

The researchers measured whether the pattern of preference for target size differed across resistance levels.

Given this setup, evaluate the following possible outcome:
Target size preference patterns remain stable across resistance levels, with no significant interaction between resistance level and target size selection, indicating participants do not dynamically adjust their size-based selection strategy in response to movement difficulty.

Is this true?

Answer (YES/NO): YES